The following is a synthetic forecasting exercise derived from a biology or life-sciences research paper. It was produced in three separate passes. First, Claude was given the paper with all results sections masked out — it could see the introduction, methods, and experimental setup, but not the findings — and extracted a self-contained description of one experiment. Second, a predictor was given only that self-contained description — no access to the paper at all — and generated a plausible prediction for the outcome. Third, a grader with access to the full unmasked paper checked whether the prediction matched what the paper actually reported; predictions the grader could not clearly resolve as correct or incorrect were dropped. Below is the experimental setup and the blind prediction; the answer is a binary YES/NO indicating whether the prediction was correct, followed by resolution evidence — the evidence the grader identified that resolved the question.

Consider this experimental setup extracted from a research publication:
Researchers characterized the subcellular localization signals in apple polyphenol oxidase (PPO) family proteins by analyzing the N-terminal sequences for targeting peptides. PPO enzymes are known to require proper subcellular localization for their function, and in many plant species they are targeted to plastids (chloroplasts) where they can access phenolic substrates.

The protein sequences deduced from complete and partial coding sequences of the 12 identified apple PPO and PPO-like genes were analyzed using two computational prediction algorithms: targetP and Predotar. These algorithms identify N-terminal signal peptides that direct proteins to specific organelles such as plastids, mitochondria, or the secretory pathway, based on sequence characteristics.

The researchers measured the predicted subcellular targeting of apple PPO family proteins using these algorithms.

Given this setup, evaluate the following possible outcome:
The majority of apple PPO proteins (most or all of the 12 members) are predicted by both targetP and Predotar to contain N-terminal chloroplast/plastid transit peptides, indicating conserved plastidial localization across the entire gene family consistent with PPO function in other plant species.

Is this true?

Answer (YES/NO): YES